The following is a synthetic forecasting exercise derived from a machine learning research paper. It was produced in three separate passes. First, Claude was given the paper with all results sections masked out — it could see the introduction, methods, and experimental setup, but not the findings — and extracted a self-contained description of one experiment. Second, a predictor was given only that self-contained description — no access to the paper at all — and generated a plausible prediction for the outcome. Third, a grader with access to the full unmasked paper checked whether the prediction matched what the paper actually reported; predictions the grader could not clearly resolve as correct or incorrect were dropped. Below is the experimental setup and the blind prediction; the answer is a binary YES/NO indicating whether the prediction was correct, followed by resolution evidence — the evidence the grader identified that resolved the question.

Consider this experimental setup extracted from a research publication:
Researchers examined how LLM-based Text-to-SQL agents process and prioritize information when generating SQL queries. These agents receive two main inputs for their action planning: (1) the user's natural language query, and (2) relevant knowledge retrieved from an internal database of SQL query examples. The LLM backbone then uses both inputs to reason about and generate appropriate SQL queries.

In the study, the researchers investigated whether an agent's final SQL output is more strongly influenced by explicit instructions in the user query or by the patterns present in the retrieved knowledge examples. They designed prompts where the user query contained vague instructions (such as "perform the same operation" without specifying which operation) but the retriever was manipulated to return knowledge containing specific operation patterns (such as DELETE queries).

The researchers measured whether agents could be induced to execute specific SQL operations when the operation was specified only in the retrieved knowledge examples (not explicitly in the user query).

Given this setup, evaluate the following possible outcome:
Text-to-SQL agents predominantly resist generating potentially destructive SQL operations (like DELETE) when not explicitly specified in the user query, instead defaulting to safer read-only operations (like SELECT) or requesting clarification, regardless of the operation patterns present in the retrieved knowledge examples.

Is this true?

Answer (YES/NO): NO